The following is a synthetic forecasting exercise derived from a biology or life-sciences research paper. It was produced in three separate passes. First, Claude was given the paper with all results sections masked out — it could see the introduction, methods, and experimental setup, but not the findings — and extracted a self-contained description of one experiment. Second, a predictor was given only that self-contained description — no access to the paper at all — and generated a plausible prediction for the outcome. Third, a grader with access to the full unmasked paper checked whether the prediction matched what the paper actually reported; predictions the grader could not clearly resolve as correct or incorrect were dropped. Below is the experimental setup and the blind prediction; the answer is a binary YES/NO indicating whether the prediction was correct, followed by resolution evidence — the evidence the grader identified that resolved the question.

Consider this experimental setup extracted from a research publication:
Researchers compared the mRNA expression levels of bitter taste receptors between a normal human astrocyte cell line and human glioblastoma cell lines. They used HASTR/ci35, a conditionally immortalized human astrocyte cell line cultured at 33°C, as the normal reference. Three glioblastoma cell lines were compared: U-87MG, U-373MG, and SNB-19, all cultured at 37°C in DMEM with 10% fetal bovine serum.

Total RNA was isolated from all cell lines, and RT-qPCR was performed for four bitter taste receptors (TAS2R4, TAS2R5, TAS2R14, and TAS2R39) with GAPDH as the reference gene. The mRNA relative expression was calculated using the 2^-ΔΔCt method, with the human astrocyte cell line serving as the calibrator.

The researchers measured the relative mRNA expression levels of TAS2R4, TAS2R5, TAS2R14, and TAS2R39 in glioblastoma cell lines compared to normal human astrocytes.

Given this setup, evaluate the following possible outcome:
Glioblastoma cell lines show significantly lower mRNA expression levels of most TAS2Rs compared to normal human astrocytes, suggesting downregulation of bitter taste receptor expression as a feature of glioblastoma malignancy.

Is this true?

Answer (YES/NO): NO